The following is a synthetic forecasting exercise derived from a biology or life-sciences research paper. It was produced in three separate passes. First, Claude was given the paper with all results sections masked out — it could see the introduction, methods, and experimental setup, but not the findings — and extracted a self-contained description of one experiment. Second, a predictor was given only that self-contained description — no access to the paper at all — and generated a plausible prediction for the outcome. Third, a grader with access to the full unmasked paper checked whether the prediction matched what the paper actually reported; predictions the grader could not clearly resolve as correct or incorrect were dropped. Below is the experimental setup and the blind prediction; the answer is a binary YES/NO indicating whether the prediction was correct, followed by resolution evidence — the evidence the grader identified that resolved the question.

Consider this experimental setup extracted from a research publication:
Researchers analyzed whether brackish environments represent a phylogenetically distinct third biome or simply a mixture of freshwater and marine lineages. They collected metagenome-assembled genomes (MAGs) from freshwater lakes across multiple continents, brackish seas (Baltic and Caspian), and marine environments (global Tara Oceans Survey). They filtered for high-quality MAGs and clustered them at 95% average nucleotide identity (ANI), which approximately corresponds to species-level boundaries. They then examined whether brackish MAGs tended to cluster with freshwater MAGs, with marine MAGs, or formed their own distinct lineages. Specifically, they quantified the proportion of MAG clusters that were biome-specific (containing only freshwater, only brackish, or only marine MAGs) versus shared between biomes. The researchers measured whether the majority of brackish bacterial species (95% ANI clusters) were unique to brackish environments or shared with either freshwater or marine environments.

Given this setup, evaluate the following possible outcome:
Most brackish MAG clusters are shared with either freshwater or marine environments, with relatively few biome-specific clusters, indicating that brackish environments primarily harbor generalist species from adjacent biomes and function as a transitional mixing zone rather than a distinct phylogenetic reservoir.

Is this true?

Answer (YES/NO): NO